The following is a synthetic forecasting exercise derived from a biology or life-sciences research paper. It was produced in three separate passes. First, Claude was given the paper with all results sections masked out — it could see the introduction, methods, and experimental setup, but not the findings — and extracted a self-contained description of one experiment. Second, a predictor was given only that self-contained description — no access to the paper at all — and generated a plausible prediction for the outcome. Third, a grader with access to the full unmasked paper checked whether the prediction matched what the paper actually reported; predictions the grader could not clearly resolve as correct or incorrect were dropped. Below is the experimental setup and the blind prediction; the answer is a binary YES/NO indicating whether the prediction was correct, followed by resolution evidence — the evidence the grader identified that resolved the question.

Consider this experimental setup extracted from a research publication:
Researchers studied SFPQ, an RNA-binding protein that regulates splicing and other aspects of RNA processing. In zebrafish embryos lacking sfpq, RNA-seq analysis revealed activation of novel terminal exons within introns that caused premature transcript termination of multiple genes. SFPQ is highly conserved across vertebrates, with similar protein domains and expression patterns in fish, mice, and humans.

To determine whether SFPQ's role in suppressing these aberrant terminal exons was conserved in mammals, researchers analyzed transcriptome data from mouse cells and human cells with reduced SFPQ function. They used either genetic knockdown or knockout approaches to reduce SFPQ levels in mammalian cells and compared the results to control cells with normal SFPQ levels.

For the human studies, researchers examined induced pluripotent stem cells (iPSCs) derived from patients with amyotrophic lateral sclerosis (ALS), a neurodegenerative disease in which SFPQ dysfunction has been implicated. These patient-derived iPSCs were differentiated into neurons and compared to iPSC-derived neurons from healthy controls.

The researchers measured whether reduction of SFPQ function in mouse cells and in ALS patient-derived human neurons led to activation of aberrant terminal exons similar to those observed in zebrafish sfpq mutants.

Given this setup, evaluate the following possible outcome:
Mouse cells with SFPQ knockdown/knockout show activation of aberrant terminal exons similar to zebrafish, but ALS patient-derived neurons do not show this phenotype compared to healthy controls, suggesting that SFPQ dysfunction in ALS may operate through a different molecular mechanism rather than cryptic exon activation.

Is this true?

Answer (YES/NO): NO